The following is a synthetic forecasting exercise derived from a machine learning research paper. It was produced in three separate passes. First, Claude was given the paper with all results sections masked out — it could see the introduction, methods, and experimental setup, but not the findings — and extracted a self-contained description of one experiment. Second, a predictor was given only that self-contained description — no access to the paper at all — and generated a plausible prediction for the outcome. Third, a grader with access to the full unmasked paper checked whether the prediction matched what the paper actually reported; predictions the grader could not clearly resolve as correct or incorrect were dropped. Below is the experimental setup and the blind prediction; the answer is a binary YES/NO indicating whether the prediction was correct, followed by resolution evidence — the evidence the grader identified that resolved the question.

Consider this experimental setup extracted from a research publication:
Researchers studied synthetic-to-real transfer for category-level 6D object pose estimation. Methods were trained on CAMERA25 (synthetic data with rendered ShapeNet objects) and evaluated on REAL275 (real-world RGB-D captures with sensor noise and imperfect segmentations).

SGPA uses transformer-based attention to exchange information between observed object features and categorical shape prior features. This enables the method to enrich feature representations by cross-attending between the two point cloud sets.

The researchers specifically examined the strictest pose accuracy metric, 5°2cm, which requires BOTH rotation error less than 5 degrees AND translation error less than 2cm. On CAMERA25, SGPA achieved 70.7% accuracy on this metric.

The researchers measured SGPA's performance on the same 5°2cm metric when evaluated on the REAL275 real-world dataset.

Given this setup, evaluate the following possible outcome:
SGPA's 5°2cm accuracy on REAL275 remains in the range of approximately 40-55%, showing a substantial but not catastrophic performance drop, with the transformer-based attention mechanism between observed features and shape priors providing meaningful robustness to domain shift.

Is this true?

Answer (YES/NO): NO